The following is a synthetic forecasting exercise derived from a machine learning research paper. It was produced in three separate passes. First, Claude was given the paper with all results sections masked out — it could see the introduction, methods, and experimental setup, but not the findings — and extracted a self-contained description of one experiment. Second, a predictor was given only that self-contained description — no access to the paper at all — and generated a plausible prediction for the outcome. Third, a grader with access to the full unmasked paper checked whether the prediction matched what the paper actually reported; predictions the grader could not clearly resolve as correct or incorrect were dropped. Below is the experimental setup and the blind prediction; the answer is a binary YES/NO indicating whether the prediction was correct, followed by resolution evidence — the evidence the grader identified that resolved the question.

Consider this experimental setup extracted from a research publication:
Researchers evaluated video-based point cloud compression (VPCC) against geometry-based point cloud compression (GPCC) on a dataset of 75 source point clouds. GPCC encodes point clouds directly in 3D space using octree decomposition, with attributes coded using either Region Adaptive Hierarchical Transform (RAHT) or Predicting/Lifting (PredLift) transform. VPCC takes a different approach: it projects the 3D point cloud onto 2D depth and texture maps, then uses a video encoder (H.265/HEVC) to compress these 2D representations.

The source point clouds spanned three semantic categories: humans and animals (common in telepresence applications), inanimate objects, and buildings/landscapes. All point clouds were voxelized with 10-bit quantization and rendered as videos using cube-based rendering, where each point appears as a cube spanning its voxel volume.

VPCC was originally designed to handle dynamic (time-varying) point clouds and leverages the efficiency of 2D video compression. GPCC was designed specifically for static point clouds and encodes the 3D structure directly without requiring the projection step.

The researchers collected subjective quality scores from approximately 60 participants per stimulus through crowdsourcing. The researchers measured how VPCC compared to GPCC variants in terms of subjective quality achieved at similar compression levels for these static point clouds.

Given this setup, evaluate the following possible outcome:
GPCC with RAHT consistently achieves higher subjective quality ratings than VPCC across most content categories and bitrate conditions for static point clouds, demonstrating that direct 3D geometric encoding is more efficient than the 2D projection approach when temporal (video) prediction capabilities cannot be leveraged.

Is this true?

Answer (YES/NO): NO